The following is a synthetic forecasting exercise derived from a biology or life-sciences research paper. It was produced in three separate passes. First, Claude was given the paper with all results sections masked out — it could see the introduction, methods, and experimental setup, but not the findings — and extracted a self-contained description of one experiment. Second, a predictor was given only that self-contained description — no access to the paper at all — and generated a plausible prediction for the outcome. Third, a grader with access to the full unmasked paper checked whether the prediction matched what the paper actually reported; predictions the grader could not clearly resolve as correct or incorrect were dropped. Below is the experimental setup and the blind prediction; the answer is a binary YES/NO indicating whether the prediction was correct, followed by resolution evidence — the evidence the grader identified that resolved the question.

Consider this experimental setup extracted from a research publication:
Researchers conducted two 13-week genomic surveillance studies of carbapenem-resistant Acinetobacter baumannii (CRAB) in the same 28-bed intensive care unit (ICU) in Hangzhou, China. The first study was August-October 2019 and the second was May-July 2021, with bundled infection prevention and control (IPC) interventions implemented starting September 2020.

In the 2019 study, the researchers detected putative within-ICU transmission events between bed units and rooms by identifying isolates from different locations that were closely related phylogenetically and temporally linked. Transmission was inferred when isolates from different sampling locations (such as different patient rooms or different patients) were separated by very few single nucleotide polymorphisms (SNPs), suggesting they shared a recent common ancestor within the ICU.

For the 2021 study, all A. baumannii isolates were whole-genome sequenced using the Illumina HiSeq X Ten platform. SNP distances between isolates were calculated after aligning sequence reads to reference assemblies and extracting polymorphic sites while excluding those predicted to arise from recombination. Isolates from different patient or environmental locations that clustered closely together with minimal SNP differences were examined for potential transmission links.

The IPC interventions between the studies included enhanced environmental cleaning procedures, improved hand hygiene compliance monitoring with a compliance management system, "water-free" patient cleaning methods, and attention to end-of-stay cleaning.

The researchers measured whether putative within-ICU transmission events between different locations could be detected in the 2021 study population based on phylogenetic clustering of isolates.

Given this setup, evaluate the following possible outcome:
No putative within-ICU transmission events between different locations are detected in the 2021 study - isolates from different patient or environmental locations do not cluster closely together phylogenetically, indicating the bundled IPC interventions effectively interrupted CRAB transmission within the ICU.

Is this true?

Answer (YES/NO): NO